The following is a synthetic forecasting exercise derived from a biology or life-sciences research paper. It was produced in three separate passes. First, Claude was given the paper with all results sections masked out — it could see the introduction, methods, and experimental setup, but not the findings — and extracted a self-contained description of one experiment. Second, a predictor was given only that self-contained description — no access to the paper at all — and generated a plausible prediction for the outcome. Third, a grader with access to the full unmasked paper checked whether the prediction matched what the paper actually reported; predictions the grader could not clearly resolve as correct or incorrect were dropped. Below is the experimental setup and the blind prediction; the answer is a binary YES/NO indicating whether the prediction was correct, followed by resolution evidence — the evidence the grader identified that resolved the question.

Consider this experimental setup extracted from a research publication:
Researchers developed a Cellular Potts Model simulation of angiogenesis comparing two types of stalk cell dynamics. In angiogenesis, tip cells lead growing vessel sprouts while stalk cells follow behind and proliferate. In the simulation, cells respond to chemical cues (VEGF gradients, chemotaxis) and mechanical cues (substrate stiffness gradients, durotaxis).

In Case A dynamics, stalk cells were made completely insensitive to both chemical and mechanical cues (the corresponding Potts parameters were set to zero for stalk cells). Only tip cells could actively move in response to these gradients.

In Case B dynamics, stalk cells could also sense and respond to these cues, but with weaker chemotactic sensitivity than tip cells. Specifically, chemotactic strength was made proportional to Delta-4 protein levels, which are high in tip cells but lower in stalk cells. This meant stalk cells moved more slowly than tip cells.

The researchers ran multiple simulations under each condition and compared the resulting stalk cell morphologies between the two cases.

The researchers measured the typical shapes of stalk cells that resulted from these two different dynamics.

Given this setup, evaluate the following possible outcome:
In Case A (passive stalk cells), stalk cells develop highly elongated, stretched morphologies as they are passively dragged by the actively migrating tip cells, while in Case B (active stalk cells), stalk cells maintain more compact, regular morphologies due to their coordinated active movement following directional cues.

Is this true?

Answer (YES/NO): NO